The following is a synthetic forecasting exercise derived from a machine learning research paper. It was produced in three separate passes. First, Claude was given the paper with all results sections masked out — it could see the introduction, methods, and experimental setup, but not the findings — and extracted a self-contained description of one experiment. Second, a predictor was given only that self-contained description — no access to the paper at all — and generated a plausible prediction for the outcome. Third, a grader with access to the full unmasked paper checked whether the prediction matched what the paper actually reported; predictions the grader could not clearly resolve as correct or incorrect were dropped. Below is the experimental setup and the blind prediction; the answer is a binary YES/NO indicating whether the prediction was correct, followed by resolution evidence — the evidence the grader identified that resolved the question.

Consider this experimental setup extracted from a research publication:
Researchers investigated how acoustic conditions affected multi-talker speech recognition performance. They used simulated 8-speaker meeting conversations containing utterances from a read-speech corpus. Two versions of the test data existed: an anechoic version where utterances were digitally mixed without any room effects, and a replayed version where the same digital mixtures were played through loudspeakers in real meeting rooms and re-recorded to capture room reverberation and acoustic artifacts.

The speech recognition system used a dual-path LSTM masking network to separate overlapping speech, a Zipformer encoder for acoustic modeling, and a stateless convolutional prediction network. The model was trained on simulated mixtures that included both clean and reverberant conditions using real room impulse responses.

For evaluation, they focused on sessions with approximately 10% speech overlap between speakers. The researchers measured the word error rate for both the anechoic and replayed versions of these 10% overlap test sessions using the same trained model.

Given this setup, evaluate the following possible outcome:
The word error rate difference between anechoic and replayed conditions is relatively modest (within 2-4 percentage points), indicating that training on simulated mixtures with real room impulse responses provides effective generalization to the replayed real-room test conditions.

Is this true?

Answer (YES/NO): NO